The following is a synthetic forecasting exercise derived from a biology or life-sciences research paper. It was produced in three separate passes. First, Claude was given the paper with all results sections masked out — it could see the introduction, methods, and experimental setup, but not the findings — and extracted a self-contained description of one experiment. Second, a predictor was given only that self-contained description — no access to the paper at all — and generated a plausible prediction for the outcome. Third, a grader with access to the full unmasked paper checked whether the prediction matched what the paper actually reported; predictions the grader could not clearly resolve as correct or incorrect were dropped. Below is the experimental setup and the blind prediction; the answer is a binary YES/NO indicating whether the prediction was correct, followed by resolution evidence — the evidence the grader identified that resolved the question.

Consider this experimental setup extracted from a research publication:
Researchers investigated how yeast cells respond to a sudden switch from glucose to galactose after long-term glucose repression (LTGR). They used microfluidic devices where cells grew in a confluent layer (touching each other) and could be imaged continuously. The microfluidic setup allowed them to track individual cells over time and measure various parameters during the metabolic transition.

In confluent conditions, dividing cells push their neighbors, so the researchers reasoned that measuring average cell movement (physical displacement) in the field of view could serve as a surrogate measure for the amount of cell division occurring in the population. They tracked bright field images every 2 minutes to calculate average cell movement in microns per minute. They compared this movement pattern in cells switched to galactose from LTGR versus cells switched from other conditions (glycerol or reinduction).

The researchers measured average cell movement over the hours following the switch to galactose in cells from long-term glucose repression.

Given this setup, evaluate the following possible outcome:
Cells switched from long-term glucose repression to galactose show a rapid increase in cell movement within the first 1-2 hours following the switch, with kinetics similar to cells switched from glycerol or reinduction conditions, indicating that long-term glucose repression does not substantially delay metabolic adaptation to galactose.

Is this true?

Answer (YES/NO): NO